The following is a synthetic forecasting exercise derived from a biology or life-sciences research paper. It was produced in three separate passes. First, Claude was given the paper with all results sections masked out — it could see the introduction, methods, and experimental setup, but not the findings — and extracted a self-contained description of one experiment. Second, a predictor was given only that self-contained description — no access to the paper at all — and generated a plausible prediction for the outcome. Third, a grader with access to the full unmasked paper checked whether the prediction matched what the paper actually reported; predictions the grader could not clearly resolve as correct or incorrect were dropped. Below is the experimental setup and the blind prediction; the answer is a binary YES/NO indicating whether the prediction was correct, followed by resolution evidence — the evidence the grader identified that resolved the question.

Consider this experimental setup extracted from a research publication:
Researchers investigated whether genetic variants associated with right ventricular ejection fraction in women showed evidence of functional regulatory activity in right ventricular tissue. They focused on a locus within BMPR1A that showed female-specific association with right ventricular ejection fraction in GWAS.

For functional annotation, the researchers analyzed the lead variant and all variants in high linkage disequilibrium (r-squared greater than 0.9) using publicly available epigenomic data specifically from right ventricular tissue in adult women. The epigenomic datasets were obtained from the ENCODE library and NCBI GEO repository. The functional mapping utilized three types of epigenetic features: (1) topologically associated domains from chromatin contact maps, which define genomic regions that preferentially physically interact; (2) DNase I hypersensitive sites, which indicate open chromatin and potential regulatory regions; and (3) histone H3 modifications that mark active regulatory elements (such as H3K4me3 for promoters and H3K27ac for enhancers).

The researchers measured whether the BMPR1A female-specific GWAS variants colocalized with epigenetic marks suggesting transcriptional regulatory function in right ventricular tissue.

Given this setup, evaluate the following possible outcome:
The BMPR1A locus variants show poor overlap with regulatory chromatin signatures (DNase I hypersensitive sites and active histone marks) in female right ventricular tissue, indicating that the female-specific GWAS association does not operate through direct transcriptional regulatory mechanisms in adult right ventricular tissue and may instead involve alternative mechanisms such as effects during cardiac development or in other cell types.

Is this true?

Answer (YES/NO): NO